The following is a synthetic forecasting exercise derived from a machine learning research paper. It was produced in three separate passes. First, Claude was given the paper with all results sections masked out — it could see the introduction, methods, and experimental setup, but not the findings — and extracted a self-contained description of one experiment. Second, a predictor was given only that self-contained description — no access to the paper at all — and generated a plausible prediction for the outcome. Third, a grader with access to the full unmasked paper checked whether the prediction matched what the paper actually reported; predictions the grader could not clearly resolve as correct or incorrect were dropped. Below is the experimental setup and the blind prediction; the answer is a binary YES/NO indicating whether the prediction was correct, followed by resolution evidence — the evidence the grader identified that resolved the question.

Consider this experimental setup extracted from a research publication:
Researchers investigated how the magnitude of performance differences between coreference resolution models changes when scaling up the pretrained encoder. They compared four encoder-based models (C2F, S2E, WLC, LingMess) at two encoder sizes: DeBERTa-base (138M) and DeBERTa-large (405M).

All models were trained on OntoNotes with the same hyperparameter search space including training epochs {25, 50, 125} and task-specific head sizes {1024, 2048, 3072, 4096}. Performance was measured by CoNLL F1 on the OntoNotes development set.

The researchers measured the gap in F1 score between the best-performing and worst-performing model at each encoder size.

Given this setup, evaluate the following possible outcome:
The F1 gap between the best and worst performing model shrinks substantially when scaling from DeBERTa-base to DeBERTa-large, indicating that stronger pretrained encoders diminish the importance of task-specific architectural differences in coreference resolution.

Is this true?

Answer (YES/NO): YES